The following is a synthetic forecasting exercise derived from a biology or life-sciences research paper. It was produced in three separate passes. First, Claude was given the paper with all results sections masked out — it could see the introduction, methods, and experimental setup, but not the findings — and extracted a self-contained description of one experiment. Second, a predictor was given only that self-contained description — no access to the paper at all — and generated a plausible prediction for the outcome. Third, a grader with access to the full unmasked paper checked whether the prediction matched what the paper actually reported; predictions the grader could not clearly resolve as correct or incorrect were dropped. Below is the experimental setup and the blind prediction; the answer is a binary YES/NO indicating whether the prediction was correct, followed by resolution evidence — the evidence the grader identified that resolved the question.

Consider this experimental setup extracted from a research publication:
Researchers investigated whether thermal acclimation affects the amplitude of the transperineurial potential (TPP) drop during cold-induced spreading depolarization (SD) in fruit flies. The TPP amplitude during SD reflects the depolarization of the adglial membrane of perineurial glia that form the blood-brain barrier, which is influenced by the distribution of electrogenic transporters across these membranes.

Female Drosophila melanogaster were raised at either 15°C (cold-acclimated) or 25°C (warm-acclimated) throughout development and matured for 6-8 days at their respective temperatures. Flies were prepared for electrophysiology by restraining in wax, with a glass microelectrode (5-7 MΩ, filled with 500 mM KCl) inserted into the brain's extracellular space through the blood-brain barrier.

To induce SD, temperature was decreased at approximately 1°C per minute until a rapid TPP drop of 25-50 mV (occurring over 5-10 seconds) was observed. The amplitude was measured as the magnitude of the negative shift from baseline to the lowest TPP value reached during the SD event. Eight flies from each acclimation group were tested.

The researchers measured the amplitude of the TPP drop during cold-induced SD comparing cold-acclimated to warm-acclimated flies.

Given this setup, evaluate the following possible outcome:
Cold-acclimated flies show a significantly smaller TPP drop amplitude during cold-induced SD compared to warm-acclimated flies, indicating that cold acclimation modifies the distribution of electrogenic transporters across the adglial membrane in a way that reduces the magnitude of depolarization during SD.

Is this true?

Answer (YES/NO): YES